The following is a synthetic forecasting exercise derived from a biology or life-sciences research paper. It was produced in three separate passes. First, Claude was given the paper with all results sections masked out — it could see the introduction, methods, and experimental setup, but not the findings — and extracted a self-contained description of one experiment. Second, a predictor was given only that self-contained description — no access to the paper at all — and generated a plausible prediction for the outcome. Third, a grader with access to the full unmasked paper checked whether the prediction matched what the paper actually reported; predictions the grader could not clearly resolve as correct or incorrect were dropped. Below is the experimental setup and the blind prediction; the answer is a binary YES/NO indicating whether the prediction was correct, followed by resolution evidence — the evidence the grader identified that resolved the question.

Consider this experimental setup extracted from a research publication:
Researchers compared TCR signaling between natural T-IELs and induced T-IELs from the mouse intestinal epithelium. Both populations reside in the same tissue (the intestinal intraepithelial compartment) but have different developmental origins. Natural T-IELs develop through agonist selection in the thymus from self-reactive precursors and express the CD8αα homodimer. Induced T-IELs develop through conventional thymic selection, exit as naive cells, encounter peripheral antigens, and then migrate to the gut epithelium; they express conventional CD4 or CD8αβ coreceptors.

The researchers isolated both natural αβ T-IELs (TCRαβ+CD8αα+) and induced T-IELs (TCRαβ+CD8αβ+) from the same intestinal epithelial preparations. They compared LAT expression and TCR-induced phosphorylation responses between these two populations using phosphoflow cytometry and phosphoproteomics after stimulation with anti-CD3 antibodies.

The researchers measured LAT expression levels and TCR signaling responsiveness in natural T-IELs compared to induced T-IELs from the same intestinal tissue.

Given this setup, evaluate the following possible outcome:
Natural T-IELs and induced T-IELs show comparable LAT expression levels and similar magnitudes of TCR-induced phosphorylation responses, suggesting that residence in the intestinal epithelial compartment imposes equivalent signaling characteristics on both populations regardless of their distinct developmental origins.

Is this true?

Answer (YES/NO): NO